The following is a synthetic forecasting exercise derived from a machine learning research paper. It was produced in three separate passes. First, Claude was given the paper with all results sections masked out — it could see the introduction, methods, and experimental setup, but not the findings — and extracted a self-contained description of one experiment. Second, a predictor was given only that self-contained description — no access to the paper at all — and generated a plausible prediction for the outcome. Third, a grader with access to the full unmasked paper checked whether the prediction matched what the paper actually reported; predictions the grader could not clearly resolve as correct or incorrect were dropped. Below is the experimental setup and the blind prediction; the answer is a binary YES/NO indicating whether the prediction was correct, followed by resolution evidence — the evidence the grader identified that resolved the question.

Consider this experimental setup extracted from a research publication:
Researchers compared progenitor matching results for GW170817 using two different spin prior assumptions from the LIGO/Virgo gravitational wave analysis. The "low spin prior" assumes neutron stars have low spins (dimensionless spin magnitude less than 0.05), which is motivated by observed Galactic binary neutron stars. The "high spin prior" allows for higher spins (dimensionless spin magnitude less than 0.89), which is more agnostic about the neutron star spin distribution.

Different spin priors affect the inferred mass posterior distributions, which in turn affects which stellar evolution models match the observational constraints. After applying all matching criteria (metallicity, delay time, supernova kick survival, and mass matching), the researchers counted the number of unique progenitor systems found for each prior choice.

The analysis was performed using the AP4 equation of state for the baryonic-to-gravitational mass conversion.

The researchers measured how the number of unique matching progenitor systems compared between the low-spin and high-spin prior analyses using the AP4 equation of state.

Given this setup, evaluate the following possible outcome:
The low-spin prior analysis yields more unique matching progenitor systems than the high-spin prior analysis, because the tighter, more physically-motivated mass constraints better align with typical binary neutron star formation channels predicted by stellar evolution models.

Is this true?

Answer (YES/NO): NO